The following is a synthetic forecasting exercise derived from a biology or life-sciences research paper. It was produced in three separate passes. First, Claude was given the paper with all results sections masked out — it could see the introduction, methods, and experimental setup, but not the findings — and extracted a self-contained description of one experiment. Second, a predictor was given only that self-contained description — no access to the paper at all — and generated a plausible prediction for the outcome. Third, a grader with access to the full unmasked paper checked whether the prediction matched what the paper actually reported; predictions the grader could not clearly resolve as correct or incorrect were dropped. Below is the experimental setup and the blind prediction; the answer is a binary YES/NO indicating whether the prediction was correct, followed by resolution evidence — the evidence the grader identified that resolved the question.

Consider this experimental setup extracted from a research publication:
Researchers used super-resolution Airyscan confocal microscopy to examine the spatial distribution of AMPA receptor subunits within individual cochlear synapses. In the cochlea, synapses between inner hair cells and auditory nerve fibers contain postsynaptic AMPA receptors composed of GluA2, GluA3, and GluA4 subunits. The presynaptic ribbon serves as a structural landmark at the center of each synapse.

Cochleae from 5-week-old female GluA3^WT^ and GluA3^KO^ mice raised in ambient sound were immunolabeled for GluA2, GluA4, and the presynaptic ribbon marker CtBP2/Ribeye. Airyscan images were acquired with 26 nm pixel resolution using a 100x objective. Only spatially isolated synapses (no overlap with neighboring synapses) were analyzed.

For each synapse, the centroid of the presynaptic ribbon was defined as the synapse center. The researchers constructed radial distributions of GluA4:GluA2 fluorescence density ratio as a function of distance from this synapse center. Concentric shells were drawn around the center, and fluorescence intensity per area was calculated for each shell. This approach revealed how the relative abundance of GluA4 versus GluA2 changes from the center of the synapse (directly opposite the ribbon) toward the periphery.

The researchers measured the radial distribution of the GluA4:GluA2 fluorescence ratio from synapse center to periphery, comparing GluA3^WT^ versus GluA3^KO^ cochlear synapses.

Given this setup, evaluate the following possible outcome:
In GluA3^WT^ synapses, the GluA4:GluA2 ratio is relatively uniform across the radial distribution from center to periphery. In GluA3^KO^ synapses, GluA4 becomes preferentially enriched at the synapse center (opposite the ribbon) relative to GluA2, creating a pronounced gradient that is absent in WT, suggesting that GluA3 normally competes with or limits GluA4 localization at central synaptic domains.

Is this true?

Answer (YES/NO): NO